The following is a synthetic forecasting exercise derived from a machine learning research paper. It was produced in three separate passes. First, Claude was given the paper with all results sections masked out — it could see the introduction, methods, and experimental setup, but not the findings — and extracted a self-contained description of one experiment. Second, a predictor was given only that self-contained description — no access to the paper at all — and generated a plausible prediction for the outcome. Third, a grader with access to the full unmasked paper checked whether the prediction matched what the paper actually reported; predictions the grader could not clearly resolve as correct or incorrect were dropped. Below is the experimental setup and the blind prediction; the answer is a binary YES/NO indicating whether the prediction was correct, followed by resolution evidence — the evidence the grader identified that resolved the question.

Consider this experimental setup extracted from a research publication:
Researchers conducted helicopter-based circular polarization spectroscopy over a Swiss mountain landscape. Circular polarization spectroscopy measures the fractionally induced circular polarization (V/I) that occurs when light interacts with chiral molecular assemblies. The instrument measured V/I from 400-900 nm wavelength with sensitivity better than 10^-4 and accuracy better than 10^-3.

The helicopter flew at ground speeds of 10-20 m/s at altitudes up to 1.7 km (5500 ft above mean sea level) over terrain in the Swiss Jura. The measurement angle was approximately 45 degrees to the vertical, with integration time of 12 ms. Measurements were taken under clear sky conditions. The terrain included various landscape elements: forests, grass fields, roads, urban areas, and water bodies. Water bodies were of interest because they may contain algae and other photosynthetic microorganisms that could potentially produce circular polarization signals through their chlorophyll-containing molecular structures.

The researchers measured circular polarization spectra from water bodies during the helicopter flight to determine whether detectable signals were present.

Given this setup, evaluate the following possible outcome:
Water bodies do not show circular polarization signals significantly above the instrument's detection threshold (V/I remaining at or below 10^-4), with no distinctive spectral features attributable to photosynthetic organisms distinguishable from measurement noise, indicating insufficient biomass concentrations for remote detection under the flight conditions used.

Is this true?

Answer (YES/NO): NO